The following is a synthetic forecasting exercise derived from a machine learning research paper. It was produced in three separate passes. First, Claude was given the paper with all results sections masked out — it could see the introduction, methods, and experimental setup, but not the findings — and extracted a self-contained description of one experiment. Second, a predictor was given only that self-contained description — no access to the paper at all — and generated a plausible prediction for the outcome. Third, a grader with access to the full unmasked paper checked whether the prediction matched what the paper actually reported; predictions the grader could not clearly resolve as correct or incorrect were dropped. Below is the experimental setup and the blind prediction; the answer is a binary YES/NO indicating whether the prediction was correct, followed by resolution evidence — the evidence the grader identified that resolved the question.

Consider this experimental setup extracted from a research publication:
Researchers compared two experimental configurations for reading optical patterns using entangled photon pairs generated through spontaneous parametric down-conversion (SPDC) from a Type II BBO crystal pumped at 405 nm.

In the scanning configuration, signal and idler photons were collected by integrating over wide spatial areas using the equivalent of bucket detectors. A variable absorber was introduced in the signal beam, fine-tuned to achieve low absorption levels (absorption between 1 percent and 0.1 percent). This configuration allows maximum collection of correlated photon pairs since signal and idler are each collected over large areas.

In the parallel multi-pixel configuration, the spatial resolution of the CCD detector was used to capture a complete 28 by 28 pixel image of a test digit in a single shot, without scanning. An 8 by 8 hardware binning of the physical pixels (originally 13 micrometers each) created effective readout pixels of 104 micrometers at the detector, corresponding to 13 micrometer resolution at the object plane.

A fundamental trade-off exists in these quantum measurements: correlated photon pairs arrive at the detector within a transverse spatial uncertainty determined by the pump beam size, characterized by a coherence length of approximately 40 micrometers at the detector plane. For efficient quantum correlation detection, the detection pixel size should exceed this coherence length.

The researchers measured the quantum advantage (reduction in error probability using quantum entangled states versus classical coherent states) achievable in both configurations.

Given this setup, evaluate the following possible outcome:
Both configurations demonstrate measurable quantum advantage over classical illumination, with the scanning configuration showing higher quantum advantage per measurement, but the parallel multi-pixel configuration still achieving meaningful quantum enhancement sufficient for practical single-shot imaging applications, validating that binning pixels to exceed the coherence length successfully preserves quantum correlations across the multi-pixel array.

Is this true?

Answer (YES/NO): YES